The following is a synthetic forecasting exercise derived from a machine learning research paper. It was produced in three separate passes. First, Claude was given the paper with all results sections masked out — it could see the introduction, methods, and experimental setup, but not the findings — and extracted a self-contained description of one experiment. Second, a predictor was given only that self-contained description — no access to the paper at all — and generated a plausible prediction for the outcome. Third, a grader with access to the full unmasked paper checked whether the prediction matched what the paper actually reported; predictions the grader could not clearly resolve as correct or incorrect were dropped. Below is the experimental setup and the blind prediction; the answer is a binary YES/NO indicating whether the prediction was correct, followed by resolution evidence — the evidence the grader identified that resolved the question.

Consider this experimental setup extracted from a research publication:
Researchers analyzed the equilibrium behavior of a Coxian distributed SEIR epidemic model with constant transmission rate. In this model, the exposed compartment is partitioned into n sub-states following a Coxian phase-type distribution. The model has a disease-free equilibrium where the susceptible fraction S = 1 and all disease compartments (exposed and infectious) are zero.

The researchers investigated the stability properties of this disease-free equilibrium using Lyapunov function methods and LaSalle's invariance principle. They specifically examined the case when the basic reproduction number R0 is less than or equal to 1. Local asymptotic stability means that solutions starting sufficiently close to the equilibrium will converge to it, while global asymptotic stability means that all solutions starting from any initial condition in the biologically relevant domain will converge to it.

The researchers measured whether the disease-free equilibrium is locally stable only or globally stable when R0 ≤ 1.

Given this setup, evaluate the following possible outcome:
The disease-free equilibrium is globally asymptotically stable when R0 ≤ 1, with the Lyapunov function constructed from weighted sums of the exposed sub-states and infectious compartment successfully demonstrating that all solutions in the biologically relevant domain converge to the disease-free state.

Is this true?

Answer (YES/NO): YES